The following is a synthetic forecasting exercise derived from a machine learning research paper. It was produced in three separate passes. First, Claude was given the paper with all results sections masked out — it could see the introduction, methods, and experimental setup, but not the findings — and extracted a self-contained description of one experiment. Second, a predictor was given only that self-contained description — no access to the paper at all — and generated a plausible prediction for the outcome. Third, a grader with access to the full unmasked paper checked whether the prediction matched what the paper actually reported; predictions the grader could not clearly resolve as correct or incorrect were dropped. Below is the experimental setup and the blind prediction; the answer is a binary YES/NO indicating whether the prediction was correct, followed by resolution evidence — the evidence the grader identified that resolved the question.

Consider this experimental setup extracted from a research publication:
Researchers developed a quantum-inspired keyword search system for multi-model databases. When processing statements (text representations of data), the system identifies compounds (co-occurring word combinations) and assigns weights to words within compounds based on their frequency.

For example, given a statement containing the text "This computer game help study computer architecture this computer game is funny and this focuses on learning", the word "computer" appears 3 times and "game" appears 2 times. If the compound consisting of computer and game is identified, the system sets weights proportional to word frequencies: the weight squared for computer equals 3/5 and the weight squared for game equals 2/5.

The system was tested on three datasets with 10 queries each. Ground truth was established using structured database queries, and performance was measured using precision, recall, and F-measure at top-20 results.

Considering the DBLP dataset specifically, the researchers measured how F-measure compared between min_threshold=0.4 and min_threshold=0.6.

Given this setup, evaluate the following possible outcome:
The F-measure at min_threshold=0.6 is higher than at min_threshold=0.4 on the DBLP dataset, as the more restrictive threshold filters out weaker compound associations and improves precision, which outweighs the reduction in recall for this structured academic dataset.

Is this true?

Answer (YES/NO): NO